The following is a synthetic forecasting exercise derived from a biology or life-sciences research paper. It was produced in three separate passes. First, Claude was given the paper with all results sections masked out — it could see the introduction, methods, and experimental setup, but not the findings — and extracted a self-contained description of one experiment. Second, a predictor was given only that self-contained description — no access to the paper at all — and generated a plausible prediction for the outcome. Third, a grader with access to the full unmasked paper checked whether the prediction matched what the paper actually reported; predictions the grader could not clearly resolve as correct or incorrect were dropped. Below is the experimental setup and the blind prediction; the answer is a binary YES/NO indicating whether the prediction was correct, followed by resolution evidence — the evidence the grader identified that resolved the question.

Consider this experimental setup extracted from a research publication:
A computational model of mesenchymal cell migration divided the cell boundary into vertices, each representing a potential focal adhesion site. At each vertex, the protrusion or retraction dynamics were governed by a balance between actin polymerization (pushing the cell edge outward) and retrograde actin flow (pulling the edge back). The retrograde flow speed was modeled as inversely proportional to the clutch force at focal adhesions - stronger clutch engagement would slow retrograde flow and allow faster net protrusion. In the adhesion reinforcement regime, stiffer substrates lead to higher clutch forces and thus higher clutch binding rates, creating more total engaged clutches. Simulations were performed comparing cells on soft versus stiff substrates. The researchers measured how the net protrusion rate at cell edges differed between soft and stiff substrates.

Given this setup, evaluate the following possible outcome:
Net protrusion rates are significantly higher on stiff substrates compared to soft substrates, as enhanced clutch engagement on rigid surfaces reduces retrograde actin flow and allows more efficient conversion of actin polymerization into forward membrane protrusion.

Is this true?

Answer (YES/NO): YES